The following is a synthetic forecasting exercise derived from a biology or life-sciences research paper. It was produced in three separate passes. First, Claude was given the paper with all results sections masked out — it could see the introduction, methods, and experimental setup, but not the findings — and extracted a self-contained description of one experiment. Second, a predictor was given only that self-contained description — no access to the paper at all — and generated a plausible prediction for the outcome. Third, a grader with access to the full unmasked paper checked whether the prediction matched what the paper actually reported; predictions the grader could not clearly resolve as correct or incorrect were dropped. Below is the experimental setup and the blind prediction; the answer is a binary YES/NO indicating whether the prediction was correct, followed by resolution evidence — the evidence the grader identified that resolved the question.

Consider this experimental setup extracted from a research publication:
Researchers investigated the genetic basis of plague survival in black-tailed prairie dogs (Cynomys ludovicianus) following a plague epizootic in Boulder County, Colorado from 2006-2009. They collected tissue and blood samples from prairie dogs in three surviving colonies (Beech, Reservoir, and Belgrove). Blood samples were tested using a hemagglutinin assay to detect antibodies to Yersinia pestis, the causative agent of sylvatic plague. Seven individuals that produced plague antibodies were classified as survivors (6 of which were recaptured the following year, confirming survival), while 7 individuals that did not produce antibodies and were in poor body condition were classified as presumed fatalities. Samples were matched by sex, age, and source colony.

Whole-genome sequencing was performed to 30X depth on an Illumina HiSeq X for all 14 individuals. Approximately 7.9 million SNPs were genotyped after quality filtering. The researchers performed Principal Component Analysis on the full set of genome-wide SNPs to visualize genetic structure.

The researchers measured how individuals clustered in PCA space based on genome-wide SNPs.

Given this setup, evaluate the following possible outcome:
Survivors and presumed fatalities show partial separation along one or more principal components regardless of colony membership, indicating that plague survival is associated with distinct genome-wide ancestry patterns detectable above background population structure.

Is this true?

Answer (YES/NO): NO